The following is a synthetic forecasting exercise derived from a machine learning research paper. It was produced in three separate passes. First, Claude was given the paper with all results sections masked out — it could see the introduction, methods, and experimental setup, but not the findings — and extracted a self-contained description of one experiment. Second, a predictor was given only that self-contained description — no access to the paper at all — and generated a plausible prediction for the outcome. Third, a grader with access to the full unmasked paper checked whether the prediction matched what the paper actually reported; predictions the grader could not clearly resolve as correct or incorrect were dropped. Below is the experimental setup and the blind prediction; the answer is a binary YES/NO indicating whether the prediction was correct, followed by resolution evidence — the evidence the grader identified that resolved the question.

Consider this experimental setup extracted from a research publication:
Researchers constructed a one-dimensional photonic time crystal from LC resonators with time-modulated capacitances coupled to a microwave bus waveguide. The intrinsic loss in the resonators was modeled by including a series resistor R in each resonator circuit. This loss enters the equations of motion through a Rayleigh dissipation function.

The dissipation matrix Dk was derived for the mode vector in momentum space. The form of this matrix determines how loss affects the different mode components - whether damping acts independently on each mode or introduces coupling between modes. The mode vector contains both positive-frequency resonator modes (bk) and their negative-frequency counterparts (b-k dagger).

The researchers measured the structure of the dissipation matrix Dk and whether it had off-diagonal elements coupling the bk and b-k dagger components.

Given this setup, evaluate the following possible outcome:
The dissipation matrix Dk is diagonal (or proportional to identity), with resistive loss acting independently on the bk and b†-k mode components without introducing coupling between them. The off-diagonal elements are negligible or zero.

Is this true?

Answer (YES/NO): NO